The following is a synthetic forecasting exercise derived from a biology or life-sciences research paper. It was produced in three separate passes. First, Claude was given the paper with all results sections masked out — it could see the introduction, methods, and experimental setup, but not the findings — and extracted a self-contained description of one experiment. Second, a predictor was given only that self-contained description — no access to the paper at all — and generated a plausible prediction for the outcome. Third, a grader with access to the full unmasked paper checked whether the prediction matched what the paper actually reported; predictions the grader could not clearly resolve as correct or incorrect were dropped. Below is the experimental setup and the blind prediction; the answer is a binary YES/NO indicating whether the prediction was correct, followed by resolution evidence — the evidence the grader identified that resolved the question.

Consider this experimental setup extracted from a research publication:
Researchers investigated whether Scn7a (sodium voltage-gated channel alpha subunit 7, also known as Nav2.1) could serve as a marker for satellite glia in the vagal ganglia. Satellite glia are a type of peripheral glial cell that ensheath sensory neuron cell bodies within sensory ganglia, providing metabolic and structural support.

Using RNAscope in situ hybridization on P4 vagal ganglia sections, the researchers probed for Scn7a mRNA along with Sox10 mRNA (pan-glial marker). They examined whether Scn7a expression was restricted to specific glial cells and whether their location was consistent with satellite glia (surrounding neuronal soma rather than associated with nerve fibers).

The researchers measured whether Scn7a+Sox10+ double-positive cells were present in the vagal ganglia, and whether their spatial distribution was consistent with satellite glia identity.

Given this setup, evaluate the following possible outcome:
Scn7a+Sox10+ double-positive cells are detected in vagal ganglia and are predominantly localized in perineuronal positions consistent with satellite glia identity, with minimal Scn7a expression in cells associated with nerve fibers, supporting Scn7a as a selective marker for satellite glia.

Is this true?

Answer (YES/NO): NO